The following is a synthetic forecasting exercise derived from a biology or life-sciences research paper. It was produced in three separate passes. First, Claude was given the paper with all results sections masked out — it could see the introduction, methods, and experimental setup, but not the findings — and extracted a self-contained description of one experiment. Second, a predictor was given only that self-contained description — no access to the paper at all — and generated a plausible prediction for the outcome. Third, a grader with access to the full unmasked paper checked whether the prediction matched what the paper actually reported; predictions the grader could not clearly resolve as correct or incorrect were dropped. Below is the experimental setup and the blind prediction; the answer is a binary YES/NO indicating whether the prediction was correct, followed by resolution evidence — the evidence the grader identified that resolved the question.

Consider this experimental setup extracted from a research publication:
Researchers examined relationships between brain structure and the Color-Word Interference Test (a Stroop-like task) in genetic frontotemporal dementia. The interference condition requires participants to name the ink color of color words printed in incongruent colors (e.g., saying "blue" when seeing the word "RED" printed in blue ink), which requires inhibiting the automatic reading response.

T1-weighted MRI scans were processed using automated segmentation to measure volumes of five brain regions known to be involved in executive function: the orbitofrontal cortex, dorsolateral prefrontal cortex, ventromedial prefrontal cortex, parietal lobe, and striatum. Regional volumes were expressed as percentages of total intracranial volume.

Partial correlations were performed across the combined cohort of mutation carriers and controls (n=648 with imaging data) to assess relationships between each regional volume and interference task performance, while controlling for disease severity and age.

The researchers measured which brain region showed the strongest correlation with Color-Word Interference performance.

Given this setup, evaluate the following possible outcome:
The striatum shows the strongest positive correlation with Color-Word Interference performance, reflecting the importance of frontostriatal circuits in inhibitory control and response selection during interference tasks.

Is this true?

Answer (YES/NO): NO